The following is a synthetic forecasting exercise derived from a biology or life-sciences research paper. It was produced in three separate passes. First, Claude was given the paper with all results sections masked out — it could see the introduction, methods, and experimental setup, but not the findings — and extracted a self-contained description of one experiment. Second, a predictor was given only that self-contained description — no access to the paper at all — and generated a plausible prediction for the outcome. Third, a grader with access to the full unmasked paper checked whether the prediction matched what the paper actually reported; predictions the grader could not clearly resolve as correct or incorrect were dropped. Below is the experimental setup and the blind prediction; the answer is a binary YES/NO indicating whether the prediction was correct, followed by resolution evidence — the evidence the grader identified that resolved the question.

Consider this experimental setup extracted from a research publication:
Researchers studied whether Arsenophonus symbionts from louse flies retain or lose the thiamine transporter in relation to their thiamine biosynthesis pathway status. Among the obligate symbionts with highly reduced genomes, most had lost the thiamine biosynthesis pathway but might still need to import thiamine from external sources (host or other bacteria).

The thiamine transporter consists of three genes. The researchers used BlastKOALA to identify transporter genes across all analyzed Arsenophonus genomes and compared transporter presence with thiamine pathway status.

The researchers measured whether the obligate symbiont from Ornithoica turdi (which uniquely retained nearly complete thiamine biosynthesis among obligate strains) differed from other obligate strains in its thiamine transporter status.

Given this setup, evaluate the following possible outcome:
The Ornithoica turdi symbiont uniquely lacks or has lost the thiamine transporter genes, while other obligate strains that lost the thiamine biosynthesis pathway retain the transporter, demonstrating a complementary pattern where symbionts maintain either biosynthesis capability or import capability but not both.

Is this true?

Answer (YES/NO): YES